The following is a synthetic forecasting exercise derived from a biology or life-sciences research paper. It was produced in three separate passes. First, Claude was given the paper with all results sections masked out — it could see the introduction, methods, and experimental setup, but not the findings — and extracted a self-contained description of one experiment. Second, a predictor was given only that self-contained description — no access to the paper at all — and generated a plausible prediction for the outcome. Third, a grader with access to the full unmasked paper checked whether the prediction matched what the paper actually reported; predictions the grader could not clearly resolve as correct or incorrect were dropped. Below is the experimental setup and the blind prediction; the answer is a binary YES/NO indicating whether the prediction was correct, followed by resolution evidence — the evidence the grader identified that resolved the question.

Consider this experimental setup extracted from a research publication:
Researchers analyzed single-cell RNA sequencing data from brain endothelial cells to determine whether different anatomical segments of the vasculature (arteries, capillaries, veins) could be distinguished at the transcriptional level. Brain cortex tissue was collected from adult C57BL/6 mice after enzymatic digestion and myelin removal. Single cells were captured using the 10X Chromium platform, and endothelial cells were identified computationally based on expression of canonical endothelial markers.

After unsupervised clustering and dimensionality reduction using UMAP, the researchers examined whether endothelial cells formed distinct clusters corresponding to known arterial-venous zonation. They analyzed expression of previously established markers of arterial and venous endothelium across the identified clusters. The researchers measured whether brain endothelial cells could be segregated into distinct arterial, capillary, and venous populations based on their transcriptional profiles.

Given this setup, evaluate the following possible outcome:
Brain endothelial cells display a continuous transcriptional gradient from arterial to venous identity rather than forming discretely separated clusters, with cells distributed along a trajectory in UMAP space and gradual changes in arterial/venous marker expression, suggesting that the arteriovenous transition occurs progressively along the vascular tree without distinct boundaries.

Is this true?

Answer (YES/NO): NO